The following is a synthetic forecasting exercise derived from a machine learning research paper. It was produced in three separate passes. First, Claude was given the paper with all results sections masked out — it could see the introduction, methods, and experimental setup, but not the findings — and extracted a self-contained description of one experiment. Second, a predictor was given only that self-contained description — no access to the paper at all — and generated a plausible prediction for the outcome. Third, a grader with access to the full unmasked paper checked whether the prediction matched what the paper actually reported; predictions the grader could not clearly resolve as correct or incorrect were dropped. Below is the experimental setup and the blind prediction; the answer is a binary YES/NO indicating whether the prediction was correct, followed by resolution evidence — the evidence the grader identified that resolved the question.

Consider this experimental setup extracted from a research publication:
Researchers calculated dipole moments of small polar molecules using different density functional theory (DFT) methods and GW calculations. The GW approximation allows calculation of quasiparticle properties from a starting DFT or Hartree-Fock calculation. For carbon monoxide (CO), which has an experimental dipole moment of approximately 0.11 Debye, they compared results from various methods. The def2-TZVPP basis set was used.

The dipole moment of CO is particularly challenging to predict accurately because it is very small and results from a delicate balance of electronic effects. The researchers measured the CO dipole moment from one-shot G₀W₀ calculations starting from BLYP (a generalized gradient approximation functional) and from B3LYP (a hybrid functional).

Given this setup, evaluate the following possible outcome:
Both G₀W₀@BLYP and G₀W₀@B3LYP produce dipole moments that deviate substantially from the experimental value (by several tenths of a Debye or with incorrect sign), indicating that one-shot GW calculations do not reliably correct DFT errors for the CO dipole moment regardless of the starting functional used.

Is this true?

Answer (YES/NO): NO